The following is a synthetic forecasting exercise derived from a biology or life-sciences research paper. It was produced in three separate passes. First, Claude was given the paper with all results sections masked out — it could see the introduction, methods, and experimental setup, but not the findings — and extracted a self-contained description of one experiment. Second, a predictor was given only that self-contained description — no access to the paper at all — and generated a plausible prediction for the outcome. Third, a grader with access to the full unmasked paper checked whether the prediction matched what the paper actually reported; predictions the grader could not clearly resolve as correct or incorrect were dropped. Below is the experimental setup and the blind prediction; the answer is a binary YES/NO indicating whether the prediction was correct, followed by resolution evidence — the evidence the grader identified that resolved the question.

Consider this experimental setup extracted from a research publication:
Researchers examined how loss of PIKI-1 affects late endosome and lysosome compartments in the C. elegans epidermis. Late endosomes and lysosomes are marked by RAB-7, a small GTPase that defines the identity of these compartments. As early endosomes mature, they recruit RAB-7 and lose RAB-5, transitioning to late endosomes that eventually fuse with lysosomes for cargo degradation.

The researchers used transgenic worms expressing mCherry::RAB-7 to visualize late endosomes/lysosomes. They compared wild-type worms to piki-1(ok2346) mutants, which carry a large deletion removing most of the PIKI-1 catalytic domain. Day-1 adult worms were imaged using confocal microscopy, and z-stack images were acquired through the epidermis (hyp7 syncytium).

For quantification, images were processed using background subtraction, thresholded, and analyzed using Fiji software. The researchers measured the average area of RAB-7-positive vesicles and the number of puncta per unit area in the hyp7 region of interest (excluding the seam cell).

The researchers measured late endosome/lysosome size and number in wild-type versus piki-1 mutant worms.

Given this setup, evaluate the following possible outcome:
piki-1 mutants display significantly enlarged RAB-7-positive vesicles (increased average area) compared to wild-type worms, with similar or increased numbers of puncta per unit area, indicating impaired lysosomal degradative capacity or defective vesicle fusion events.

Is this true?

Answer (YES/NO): NO